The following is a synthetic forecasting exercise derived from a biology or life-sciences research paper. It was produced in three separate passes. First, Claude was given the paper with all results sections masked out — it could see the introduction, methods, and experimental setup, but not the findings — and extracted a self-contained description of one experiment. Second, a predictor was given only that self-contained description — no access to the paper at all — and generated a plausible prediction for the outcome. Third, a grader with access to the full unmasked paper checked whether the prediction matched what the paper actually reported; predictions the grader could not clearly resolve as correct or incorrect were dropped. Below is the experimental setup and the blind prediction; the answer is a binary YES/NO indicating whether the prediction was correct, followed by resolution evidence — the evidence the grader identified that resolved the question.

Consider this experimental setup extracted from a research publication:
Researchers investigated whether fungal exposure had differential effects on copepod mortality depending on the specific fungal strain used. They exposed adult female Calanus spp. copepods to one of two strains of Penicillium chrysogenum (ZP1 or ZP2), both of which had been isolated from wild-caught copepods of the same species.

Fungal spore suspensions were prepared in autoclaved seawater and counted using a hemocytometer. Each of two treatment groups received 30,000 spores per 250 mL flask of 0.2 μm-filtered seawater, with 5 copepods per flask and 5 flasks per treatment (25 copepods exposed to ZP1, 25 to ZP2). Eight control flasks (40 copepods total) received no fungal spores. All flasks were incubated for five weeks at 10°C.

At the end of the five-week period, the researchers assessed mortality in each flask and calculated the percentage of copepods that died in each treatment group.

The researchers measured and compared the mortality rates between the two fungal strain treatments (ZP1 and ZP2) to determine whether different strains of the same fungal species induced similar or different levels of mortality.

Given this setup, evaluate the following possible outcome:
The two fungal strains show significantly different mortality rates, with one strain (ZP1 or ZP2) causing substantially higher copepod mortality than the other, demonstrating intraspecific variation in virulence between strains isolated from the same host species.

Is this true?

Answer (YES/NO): YES